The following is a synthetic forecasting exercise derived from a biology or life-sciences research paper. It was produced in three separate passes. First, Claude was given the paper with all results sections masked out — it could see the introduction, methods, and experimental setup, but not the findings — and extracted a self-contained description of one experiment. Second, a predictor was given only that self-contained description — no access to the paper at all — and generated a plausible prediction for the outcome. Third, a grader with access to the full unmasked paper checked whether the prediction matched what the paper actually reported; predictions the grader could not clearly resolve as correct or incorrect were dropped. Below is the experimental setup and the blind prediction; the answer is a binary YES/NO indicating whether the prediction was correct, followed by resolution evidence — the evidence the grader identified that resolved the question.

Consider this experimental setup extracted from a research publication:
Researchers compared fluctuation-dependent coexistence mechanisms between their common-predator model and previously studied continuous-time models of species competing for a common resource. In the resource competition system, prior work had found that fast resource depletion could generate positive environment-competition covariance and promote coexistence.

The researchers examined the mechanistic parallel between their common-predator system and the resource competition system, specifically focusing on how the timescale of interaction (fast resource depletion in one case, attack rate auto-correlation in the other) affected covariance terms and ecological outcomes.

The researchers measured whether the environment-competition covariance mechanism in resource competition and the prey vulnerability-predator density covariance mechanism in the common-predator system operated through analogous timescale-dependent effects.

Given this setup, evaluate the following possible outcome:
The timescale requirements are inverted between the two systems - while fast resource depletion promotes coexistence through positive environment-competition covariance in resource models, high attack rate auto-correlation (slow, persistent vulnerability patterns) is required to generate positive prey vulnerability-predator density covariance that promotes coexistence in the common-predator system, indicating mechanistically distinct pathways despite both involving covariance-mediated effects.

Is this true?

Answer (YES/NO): NO